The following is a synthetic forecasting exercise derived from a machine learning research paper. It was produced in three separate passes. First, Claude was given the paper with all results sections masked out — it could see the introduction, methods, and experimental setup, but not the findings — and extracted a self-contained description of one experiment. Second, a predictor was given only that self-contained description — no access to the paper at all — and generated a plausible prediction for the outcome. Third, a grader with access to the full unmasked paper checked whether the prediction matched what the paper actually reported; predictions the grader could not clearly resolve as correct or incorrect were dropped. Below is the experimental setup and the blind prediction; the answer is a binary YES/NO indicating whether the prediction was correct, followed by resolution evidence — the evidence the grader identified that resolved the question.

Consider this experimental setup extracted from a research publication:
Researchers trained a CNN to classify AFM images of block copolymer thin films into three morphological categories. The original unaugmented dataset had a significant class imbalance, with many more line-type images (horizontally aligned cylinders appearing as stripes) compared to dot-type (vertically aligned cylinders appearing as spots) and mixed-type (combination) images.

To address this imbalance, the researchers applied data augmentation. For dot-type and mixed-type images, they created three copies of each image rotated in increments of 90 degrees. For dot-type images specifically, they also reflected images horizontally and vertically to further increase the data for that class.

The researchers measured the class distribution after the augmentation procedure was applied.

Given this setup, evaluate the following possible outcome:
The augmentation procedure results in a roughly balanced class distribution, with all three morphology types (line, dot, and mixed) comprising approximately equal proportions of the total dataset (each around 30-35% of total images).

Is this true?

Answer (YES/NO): NO